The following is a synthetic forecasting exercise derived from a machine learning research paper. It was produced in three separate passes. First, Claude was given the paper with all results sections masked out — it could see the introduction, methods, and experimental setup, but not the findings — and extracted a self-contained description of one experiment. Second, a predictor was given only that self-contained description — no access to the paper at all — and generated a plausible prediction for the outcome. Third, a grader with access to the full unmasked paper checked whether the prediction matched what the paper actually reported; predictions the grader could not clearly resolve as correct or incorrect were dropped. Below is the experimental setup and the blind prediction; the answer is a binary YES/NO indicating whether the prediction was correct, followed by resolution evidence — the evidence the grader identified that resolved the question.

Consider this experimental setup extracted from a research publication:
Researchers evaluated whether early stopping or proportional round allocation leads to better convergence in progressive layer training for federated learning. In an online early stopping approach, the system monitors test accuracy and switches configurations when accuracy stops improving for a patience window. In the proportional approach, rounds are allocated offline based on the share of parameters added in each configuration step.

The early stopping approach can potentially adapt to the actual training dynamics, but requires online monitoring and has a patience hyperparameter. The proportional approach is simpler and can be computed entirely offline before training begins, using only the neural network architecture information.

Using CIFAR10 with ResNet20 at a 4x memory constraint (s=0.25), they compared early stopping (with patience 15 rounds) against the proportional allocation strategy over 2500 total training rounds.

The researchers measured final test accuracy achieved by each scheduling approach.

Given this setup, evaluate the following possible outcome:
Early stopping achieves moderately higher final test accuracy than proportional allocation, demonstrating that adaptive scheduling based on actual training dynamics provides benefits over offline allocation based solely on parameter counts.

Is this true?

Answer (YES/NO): NO